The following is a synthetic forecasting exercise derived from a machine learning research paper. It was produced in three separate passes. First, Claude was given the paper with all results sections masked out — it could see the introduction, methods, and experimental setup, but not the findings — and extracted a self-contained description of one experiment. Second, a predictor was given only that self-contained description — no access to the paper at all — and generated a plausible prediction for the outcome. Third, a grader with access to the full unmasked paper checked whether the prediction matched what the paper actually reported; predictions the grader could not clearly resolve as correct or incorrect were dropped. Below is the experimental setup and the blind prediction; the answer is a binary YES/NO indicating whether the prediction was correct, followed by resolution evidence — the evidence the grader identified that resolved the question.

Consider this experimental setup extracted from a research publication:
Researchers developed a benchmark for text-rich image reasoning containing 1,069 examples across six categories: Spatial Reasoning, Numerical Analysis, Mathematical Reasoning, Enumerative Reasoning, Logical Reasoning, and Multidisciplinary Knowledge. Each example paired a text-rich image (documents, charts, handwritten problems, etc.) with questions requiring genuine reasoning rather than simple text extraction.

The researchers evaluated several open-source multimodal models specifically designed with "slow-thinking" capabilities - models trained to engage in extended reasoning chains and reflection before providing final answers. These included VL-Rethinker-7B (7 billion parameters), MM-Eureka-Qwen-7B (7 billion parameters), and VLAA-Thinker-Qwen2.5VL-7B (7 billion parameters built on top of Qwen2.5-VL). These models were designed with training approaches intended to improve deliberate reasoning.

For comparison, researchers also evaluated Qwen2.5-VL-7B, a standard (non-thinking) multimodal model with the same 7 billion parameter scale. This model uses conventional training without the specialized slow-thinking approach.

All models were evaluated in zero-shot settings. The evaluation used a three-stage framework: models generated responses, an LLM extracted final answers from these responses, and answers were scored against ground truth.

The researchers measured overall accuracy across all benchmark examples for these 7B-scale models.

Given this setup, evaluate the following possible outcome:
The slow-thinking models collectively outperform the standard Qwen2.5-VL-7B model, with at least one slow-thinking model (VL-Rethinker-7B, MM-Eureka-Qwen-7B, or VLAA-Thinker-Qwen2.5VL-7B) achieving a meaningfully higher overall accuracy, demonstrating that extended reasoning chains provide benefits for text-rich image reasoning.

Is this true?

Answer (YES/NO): NO